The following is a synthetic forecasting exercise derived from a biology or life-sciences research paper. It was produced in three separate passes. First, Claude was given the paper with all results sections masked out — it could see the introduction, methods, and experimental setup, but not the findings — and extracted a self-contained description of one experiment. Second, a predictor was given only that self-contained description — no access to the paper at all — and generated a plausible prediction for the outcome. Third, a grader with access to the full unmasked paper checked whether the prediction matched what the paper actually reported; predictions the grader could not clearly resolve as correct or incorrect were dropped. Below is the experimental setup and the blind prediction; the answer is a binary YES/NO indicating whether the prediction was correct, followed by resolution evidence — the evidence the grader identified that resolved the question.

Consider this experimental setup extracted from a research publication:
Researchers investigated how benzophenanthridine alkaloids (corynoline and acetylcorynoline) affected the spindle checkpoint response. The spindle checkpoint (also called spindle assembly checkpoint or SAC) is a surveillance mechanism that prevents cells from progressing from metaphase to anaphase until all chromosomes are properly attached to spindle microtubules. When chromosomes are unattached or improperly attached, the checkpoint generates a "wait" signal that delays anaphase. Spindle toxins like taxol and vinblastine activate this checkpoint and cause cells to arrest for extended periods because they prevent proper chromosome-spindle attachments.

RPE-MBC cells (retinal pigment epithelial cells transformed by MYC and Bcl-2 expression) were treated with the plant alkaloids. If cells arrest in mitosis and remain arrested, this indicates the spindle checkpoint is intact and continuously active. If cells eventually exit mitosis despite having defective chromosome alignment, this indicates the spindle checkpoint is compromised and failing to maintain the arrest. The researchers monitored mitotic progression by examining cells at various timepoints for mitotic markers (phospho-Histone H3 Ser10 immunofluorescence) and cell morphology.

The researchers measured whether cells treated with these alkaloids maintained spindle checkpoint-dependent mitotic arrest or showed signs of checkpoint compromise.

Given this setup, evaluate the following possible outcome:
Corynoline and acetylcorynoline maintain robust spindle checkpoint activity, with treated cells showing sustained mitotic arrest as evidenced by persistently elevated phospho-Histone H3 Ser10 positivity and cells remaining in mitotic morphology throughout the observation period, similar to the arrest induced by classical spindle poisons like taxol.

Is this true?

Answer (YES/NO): NO